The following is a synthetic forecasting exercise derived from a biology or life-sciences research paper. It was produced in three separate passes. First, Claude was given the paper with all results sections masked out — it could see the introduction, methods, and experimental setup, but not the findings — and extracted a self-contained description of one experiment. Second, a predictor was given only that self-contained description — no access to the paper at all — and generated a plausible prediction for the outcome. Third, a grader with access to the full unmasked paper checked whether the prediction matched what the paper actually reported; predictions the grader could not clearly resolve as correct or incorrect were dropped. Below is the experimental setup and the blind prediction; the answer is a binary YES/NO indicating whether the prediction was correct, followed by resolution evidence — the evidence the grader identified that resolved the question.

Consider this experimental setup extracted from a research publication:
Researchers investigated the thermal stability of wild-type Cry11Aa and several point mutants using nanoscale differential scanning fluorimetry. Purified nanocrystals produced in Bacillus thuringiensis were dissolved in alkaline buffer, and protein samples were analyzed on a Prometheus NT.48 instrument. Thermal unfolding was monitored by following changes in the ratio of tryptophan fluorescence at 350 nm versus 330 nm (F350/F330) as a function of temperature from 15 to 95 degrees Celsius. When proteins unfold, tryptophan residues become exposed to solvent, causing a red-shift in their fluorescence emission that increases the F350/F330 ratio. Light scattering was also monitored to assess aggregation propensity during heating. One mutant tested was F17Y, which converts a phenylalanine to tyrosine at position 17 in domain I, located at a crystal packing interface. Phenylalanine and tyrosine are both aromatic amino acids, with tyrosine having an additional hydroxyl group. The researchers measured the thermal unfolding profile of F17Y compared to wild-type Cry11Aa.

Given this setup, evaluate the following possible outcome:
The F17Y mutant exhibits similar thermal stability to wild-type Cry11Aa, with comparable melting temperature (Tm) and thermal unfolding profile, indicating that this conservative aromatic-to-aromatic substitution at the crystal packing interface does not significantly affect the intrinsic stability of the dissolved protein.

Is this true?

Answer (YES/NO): YES